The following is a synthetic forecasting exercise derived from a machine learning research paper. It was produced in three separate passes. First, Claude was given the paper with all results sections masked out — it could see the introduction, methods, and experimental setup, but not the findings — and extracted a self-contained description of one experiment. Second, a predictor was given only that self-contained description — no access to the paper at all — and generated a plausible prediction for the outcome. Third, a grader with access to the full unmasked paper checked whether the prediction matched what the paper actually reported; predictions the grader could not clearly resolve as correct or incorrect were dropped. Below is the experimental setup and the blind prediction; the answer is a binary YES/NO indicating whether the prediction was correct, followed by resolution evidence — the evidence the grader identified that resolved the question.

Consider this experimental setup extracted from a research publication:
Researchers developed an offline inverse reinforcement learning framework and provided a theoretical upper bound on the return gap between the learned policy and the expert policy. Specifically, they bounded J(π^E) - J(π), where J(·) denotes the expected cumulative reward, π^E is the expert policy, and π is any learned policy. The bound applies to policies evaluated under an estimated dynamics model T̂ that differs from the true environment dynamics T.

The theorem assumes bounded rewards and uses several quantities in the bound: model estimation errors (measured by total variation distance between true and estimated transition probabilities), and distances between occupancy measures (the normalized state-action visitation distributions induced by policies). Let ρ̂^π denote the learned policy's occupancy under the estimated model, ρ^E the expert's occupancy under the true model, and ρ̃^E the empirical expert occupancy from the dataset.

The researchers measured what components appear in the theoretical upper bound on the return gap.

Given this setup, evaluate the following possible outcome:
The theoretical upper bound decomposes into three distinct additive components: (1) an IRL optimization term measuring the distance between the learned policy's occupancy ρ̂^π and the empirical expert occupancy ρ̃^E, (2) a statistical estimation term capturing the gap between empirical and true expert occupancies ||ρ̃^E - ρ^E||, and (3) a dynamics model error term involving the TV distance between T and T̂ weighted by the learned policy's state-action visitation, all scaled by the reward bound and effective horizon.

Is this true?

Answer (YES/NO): NO